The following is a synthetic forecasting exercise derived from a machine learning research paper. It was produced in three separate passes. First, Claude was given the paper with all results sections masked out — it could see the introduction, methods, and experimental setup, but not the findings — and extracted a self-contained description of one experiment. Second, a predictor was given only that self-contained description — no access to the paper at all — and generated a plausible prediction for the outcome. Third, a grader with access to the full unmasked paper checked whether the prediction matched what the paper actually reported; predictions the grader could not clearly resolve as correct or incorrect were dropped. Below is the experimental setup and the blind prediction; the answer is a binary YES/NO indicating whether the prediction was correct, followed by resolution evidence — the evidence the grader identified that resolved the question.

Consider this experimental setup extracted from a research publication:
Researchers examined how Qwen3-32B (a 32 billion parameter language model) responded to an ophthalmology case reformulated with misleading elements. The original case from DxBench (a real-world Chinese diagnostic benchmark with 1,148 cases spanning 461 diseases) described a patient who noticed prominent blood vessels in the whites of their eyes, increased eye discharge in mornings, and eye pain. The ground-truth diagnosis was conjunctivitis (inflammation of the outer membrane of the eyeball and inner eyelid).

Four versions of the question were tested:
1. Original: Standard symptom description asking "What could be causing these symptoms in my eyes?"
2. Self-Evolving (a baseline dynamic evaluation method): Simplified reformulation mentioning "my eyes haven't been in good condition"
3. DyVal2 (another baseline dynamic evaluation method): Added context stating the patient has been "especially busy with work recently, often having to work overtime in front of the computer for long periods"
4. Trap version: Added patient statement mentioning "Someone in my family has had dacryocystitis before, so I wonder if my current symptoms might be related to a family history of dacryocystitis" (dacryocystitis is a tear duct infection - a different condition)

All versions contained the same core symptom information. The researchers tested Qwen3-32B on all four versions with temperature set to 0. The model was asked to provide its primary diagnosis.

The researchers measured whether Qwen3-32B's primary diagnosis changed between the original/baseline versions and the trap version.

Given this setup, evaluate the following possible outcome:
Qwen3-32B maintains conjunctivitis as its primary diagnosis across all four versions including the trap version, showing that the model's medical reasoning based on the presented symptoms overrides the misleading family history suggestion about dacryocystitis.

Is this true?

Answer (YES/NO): NO